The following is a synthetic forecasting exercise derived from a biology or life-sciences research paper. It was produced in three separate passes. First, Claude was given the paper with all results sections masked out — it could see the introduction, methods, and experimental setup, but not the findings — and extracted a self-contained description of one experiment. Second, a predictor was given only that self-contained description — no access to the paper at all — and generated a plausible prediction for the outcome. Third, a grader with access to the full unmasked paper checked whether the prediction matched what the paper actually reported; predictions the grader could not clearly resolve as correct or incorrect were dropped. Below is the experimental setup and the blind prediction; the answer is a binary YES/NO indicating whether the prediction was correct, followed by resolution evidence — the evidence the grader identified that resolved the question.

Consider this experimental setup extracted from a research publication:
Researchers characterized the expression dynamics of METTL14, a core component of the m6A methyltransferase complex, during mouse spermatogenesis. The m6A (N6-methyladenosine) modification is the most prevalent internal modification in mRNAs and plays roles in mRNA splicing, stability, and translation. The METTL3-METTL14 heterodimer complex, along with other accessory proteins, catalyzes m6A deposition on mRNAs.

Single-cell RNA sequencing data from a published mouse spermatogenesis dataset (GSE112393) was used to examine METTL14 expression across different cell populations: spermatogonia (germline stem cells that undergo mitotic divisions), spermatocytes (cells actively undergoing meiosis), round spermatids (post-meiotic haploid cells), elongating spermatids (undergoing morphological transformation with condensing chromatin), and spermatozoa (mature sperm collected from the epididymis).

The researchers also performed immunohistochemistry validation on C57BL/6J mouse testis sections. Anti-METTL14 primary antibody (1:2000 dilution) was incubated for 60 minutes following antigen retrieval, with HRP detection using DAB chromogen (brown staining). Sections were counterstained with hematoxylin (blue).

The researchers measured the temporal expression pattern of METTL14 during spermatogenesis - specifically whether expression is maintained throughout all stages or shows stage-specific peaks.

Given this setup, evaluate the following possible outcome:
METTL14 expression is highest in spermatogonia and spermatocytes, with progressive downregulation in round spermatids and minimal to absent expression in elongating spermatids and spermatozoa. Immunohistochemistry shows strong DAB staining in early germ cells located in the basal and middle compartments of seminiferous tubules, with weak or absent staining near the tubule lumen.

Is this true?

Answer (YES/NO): NO